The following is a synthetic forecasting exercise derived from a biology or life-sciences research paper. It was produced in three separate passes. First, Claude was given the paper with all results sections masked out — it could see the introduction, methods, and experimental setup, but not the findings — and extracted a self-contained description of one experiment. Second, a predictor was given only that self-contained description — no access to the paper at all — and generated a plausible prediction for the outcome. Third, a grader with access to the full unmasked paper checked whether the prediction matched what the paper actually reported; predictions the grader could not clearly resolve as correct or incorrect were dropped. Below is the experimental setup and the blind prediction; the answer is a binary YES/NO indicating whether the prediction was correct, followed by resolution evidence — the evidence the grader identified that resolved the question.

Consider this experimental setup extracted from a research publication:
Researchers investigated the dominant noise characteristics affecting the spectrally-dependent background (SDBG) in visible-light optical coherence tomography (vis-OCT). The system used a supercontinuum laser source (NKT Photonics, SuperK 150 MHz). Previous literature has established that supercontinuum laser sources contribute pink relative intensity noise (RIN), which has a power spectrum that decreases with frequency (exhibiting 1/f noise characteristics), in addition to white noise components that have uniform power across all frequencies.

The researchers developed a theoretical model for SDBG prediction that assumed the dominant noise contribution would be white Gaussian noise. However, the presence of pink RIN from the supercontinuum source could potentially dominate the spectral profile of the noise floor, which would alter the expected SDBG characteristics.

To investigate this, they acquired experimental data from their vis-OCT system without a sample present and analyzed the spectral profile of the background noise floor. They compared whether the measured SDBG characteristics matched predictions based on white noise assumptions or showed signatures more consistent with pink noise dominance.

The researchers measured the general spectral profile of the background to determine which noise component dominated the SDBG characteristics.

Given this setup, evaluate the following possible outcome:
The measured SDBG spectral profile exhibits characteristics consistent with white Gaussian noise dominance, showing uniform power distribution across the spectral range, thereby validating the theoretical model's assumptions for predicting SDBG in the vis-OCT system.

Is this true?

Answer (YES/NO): NO